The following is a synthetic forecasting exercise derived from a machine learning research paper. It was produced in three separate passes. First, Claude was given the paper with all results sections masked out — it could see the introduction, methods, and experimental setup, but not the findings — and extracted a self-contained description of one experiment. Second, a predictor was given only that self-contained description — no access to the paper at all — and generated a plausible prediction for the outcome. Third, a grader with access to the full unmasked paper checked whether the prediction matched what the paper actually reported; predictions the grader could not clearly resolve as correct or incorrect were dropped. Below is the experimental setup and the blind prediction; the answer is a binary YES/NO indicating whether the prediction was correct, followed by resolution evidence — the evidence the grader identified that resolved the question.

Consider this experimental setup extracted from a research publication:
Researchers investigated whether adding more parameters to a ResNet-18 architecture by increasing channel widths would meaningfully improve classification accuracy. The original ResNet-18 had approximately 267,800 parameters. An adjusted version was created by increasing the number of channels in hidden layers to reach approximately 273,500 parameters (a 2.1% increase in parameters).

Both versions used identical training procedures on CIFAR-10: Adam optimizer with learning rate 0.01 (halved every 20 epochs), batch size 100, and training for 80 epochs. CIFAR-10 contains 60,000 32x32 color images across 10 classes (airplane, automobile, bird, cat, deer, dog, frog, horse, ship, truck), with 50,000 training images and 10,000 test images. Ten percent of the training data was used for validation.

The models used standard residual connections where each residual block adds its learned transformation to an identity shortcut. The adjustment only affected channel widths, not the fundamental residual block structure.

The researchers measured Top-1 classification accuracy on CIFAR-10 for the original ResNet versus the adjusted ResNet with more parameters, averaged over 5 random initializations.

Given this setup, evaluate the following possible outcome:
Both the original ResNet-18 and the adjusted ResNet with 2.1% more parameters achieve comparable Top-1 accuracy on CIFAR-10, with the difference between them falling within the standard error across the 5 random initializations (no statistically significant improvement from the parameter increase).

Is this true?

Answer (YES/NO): YES